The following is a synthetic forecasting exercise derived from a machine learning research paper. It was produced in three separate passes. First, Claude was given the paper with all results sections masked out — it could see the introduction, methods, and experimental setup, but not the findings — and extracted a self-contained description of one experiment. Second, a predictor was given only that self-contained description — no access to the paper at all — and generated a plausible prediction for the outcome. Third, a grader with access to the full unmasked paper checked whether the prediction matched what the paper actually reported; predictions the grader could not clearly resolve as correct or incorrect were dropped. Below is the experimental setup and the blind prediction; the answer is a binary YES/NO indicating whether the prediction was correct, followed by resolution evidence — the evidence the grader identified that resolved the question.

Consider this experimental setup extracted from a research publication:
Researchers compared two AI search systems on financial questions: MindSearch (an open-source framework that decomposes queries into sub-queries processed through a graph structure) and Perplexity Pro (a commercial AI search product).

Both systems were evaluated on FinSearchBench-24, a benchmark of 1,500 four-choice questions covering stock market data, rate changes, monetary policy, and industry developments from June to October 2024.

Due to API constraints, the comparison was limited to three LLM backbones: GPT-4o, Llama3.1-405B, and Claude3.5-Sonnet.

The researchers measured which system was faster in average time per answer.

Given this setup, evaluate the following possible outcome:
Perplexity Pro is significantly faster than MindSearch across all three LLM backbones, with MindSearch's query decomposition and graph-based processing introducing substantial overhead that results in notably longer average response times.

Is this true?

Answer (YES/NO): YES